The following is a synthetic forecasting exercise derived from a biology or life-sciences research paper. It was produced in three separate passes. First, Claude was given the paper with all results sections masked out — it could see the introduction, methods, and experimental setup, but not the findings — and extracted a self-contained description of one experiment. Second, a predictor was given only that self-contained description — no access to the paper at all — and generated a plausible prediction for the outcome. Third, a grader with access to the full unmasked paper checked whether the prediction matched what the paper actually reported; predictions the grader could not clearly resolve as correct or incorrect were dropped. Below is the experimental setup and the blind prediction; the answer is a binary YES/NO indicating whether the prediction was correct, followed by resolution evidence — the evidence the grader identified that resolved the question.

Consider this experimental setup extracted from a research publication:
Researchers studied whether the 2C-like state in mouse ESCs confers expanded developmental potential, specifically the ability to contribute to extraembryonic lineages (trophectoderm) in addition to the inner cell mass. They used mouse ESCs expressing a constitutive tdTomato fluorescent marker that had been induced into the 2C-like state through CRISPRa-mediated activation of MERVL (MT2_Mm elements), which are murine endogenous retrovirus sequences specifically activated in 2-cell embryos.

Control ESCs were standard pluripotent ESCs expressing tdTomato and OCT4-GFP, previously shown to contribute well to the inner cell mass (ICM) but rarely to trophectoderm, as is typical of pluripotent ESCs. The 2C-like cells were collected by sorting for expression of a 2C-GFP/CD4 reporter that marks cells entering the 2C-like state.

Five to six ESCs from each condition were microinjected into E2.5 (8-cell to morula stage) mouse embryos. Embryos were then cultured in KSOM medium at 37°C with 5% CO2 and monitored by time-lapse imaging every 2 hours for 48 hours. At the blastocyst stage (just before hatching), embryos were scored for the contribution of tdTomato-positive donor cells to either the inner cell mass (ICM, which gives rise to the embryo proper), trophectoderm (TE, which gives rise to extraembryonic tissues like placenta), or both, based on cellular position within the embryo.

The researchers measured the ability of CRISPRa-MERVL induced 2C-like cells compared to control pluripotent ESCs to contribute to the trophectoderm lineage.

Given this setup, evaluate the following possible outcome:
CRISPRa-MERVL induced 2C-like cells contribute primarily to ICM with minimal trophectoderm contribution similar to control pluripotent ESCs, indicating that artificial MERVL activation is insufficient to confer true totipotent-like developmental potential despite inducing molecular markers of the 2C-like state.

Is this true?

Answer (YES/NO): NO